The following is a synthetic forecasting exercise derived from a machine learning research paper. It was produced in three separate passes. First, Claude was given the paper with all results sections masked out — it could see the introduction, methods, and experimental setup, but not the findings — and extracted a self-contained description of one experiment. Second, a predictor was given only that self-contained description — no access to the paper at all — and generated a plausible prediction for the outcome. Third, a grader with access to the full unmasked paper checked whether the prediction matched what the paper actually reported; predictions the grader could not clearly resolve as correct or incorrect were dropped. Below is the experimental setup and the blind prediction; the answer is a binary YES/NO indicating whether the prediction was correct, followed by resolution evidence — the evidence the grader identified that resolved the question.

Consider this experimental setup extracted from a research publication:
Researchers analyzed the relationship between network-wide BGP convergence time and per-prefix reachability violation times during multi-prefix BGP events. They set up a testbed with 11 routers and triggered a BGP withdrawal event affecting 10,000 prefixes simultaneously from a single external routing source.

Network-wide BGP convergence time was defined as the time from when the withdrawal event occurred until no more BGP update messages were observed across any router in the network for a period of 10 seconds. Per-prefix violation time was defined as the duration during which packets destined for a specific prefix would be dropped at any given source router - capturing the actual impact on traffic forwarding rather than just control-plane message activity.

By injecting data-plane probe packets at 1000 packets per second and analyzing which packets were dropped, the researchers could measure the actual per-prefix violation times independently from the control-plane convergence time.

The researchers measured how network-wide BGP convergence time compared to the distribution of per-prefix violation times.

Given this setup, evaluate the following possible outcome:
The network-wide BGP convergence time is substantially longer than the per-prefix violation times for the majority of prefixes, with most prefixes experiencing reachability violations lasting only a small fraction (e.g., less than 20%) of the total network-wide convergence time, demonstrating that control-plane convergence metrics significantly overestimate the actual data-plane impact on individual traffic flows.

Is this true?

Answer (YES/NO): NO